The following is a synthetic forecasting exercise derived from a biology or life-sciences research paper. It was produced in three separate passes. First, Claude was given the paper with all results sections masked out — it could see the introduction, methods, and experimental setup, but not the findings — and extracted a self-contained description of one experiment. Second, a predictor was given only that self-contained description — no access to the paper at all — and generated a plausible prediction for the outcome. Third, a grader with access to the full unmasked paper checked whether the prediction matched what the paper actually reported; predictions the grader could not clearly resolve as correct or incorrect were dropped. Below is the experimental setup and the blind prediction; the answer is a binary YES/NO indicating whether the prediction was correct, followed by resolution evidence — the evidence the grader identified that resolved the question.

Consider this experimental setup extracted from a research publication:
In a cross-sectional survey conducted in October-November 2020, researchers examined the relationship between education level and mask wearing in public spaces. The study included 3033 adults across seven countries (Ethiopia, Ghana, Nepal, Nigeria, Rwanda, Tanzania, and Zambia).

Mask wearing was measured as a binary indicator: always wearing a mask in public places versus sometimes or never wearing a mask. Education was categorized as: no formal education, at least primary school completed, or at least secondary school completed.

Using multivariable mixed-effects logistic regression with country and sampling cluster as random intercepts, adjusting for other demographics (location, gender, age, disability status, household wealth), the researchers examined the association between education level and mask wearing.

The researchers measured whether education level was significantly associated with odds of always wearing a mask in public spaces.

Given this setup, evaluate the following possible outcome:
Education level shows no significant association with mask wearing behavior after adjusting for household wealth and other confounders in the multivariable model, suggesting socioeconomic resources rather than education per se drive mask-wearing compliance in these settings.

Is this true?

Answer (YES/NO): NO